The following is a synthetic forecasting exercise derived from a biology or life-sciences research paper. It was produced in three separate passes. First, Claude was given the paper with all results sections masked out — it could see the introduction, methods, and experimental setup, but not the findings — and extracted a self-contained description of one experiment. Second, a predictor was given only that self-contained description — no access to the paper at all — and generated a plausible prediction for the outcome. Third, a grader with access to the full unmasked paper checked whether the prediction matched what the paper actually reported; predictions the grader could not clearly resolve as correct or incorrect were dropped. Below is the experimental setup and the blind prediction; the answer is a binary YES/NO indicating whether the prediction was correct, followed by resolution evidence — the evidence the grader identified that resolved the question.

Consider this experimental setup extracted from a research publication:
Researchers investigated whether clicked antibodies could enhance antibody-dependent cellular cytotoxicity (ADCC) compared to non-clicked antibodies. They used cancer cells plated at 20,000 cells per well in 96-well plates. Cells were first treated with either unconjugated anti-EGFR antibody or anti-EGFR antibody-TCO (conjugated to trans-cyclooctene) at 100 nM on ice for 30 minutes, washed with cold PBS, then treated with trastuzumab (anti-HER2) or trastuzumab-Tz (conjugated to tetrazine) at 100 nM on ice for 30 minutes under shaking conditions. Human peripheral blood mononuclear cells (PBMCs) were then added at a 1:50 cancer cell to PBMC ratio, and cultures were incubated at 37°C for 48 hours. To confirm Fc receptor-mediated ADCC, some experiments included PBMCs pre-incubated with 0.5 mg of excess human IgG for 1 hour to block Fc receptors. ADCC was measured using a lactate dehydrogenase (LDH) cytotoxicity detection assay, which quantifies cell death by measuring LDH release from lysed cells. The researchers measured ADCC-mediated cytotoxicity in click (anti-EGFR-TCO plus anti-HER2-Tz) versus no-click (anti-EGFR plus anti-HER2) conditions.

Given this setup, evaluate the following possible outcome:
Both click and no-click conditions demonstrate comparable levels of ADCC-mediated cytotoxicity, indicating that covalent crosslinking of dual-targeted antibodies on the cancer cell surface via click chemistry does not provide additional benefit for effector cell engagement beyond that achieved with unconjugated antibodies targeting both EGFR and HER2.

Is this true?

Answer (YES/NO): NO